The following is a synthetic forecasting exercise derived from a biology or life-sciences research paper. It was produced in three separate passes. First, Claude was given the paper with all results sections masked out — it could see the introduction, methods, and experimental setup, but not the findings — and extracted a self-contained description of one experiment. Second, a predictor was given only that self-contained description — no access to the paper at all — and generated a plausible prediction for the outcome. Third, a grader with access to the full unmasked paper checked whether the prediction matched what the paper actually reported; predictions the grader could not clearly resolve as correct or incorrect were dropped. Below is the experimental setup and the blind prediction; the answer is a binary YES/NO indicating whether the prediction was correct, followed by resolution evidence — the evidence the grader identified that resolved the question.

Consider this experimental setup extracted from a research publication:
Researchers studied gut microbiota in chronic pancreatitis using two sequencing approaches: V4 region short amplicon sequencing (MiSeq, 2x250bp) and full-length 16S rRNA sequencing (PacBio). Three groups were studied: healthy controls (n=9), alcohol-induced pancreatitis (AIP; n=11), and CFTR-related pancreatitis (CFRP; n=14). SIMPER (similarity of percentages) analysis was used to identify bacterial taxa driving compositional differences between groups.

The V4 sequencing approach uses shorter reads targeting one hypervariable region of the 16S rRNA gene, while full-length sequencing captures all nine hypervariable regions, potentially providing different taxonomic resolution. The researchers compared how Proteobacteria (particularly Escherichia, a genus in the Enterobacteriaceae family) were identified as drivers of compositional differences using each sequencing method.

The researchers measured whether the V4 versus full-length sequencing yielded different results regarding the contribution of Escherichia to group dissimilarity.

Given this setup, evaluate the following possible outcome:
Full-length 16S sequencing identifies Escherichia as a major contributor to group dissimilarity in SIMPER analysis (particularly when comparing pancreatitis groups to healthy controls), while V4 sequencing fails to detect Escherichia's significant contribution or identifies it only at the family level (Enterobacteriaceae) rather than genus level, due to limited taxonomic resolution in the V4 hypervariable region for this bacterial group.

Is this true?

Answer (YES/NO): NO